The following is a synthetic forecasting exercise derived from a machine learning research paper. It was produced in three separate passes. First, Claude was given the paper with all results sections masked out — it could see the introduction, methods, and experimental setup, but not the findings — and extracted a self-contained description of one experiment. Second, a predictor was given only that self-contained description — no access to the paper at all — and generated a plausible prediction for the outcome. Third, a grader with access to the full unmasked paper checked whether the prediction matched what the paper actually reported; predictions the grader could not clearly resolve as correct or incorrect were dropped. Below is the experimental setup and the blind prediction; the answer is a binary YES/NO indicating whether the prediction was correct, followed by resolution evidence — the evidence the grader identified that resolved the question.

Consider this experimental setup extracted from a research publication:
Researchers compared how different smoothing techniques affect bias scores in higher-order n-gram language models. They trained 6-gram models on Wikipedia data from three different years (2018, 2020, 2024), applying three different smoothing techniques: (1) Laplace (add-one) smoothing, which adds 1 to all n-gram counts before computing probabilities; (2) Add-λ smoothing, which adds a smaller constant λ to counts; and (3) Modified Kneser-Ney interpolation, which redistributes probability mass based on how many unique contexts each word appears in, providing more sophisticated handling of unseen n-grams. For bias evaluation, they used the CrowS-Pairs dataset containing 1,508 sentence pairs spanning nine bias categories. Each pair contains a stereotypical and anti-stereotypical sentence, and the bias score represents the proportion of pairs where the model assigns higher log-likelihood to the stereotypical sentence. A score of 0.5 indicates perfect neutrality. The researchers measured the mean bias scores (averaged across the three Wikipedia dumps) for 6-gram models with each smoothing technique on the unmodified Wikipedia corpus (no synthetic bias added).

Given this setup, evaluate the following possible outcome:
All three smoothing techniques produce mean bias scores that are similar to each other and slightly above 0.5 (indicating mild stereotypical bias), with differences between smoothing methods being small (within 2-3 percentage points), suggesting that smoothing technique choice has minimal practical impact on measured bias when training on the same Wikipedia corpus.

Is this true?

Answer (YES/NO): NO